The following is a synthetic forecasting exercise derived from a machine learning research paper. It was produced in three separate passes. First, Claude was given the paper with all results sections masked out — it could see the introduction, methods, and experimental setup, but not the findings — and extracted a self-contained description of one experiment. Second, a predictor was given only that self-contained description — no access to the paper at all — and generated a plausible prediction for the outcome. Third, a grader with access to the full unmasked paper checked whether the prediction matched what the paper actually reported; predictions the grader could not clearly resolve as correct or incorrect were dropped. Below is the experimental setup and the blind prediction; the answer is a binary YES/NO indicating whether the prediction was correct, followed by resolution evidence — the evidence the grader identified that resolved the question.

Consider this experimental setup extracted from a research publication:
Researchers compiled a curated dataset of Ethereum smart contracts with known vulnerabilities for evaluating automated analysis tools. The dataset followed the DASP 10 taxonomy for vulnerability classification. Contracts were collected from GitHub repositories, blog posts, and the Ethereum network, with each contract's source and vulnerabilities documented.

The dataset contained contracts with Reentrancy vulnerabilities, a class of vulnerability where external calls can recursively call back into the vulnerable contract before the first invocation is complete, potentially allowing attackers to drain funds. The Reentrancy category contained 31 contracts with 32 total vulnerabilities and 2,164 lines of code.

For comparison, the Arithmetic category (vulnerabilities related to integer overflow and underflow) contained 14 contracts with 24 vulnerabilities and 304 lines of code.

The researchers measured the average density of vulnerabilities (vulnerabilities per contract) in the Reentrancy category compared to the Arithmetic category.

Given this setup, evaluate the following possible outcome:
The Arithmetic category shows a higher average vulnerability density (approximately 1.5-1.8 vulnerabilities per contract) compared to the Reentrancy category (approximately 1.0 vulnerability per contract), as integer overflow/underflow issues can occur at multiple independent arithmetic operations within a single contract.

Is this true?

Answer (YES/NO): YES